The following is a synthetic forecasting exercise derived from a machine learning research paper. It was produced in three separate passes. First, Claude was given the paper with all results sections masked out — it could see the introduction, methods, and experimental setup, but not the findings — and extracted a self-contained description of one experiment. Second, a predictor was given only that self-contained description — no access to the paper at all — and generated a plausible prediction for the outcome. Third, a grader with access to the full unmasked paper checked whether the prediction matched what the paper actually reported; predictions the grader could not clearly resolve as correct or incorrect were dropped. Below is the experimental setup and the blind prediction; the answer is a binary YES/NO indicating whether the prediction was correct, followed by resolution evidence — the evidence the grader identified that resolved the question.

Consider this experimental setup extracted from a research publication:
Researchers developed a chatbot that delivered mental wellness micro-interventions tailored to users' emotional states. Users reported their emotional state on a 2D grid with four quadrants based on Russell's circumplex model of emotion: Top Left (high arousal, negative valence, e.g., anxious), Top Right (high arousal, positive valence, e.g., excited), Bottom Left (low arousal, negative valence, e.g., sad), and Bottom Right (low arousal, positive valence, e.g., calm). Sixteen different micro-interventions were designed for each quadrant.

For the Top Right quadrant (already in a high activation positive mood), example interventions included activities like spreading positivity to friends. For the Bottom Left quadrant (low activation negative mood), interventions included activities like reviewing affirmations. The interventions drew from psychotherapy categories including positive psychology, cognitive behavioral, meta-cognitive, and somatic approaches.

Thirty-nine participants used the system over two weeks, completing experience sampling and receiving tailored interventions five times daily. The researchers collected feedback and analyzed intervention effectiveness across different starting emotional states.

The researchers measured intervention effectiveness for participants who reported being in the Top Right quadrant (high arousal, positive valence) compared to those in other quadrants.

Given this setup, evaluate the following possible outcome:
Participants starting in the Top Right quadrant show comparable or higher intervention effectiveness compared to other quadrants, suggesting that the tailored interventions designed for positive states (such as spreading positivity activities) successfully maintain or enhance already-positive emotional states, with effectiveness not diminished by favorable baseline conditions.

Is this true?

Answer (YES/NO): NO